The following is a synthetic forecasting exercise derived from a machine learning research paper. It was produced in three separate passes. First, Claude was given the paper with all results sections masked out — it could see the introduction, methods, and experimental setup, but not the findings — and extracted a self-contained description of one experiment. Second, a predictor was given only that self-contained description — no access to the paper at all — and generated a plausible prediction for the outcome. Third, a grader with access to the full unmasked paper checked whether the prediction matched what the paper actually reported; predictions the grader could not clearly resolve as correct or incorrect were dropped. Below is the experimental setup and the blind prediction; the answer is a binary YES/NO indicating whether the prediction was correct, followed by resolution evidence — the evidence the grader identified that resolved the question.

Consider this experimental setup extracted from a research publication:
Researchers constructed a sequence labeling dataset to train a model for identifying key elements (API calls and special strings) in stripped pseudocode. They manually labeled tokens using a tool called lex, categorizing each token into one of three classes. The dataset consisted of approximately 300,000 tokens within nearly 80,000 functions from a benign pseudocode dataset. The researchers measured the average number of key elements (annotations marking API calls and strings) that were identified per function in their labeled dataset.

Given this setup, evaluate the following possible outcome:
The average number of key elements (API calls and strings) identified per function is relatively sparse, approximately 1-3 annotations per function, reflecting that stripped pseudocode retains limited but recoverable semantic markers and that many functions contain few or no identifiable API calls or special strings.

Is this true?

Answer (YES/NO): NO